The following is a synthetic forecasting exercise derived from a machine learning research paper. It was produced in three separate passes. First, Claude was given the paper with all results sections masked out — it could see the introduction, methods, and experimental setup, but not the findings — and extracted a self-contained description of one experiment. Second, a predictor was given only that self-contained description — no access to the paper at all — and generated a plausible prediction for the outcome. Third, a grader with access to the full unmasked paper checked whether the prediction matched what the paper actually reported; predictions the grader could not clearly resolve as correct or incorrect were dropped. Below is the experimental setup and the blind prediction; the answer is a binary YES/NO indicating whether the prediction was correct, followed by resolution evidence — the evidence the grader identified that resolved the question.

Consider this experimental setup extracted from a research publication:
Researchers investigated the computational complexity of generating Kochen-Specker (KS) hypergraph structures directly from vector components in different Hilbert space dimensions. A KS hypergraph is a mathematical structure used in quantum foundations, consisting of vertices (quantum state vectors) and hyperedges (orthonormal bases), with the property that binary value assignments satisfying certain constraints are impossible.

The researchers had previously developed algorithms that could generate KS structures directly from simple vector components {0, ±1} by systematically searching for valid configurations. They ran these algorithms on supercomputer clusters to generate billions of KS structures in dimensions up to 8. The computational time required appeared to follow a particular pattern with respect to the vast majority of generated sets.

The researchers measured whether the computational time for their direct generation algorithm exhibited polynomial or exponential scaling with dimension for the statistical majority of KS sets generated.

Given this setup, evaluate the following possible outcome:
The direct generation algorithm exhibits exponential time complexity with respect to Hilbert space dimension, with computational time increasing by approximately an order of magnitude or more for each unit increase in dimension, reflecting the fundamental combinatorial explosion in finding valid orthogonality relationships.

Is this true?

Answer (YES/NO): NO